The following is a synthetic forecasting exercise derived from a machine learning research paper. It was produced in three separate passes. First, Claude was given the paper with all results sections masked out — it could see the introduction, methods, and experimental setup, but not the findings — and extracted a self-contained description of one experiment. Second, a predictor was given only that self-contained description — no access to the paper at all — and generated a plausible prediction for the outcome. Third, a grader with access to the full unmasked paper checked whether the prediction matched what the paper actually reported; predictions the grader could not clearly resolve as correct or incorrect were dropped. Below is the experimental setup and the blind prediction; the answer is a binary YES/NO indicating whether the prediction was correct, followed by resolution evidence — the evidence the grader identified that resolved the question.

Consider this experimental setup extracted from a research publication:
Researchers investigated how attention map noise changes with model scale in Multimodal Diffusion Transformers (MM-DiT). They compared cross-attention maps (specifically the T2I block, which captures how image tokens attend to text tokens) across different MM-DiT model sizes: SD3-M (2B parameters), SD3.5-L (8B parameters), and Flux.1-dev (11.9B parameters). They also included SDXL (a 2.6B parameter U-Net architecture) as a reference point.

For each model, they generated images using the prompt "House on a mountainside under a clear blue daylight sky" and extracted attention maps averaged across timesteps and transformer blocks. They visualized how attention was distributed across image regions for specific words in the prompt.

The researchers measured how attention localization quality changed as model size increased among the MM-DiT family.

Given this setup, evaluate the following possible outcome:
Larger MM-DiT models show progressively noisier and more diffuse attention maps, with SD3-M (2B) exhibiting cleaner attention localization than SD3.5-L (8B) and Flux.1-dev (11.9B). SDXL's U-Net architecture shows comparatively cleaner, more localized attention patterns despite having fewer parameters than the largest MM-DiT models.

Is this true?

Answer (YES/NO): NO